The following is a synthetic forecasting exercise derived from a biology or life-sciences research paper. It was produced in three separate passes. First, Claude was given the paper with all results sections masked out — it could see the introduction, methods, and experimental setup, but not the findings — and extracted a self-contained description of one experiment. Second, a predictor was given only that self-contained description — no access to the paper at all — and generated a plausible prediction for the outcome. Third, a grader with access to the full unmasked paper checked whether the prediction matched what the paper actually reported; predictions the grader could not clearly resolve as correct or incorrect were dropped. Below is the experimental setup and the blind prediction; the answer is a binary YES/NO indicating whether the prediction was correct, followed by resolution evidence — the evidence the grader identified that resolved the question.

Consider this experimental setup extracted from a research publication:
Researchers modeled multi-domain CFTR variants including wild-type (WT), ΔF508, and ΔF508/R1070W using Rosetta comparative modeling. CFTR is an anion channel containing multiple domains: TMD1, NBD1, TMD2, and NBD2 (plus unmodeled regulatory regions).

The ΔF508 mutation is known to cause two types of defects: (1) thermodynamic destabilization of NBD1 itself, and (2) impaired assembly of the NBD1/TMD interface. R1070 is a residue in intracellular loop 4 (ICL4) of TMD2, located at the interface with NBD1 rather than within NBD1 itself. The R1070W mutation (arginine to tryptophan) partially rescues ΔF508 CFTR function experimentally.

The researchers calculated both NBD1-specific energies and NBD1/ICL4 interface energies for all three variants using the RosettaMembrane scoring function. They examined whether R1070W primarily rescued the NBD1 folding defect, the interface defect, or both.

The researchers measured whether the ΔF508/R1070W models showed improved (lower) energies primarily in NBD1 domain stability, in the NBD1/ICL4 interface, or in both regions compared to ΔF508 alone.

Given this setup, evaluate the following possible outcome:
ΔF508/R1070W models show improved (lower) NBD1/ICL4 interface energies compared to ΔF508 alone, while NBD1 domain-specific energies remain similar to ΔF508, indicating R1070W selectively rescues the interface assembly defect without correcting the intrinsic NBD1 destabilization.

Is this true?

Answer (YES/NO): YES